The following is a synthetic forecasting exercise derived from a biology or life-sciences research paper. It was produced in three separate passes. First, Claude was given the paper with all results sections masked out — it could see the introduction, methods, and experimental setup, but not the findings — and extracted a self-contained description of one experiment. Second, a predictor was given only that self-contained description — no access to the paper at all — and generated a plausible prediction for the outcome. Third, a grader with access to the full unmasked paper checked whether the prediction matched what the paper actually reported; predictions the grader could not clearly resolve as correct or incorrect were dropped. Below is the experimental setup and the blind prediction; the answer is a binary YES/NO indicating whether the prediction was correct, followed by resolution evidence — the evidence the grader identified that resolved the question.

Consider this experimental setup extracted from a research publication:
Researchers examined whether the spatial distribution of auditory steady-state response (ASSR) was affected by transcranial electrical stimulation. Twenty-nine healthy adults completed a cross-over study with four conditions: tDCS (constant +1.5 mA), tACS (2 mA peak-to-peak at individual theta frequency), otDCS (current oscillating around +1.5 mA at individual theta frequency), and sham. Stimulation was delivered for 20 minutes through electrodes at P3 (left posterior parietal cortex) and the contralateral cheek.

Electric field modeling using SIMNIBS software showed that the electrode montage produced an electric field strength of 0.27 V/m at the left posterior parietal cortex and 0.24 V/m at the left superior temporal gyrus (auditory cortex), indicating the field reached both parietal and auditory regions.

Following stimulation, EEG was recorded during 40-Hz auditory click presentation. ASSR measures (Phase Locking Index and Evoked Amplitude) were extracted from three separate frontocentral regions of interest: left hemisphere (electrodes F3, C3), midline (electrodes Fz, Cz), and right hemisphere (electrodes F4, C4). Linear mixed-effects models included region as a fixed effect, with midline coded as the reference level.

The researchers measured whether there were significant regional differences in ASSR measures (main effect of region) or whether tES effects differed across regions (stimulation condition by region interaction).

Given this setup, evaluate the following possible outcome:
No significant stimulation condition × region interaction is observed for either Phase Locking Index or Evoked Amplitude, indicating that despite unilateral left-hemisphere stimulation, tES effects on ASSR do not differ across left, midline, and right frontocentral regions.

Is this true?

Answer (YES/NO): YES